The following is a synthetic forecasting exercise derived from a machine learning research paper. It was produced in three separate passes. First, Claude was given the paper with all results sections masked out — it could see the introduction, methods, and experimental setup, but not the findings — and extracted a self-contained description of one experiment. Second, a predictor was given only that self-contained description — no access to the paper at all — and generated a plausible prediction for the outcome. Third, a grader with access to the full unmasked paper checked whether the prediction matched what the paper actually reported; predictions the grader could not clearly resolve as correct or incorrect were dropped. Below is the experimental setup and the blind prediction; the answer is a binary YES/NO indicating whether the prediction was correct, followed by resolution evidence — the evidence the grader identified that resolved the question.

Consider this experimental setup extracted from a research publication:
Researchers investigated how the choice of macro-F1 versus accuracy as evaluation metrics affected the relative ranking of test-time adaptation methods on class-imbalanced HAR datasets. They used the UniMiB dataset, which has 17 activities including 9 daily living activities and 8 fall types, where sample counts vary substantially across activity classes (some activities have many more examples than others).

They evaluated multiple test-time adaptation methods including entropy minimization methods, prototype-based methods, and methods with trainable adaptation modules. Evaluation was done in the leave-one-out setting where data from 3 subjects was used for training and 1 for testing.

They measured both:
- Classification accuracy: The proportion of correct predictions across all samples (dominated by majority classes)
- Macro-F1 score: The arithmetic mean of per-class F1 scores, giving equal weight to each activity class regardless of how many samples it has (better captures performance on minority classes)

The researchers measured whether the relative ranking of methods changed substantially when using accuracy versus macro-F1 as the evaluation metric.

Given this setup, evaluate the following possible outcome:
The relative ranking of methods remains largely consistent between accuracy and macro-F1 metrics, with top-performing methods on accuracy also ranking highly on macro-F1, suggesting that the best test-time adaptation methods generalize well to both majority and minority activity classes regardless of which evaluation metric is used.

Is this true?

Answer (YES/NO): NO